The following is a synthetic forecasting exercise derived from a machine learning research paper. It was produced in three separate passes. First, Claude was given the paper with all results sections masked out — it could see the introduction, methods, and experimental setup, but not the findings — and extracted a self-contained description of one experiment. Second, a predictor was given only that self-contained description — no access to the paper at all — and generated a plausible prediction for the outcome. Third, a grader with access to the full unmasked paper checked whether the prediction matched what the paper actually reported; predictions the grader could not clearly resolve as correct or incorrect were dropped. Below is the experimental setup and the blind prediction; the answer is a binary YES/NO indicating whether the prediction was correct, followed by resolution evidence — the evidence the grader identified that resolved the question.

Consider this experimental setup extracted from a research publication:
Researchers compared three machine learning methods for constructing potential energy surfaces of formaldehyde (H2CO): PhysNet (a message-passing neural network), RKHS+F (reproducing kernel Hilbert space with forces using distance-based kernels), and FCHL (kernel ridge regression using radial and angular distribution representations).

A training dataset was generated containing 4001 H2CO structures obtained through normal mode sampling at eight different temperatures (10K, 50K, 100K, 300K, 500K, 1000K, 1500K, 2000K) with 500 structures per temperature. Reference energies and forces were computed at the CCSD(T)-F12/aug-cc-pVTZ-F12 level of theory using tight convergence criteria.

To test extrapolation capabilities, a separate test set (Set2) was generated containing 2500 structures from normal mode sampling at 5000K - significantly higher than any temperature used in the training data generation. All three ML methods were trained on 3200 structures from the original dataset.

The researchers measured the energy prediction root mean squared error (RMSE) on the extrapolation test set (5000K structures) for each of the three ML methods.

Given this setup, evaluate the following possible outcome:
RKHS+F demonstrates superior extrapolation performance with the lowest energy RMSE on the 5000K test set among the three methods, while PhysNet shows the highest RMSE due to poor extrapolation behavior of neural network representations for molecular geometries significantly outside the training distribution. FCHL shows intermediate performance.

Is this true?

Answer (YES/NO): NO